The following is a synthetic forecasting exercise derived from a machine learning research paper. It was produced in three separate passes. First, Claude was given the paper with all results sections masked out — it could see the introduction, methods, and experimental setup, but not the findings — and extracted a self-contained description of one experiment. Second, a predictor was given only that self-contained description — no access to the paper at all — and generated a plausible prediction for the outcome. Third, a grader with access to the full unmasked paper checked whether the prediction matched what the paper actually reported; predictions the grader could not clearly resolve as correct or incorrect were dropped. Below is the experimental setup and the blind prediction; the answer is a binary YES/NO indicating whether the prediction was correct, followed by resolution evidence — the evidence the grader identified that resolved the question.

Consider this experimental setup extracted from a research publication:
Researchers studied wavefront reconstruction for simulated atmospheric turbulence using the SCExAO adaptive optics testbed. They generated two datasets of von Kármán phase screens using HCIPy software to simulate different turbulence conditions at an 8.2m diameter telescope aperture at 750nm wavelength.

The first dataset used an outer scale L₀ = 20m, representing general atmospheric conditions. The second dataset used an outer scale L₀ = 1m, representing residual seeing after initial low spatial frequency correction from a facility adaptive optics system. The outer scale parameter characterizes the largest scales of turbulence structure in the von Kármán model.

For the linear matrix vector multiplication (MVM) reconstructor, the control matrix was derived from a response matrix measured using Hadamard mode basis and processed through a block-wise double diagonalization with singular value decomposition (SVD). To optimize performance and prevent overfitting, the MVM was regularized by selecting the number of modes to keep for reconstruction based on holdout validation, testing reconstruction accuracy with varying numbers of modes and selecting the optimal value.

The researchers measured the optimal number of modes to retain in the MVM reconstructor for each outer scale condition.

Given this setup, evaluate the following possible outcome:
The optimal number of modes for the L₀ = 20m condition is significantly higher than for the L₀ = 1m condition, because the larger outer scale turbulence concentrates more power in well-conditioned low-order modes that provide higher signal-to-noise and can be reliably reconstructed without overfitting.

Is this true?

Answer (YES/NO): NO